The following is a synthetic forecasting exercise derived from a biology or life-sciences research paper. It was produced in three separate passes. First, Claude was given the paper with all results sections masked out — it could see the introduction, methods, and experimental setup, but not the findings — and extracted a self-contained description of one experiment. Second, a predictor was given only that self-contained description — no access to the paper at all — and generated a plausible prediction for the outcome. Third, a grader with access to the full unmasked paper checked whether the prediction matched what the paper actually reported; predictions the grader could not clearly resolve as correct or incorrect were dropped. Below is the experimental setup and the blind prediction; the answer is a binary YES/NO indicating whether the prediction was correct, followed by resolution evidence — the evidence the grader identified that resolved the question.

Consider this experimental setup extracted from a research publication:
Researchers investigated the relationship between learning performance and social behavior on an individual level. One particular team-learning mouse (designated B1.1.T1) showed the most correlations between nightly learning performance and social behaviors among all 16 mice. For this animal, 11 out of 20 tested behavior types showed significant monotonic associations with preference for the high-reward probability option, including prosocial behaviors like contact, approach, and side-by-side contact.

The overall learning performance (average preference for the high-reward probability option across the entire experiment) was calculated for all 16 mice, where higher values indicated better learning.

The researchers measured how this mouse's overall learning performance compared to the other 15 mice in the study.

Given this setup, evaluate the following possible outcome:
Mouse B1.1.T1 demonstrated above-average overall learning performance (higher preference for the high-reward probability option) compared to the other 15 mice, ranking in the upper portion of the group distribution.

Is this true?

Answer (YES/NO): NO